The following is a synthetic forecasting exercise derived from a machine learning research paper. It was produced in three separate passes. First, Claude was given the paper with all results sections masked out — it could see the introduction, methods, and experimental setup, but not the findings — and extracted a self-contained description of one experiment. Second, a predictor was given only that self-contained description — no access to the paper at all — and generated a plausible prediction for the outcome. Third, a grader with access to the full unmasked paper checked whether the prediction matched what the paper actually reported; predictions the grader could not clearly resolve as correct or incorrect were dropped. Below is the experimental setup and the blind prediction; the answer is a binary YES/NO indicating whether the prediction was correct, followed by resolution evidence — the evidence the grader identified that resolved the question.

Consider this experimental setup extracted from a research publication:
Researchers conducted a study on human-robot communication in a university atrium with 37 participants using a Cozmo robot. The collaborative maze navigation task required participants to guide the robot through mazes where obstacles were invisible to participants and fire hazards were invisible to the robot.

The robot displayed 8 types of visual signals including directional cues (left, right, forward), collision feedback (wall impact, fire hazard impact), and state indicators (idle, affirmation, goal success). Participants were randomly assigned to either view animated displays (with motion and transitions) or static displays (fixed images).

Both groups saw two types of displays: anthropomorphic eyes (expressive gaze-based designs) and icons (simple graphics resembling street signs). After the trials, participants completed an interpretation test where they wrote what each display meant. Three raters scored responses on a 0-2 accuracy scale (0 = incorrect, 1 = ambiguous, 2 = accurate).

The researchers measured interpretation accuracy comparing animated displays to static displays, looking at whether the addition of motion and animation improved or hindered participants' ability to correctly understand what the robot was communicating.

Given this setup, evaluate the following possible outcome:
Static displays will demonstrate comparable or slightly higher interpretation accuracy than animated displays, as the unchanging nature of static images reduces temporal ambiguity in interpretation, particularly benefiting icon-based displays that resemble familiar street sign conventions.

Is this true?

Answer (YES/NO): YES